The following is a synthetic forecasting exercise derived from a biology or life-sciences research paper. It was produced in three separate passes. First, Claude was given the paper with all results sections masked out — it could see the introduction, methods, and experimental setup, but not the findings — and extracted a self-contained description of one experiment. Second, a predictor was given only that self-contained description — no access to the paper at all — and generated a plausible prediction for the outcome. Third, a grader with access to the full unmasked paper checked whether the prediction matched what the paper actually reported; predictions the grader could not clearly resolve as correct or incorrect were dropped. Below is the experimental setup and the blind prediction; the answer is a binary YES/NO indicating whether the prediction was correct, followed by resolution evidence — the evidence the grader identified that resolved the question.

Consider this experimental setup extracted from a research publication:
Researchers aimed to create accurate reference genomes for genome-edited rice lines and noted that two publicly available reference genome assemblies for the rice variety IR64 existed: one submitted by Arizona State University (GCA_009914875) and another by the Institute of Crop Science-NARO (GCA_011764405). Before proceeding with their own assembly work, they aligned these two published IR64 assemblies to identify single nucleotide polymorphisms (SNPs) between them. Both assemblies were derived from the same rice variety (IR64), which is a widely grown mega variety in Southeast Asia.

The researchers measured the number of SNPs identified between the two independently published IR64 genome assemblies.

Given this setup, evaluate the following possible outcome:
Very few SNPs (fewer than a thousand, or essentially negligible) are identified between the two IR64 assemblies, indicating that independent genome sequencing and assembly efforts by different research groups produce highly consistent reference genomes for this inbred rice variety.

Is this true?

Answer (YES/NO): NO